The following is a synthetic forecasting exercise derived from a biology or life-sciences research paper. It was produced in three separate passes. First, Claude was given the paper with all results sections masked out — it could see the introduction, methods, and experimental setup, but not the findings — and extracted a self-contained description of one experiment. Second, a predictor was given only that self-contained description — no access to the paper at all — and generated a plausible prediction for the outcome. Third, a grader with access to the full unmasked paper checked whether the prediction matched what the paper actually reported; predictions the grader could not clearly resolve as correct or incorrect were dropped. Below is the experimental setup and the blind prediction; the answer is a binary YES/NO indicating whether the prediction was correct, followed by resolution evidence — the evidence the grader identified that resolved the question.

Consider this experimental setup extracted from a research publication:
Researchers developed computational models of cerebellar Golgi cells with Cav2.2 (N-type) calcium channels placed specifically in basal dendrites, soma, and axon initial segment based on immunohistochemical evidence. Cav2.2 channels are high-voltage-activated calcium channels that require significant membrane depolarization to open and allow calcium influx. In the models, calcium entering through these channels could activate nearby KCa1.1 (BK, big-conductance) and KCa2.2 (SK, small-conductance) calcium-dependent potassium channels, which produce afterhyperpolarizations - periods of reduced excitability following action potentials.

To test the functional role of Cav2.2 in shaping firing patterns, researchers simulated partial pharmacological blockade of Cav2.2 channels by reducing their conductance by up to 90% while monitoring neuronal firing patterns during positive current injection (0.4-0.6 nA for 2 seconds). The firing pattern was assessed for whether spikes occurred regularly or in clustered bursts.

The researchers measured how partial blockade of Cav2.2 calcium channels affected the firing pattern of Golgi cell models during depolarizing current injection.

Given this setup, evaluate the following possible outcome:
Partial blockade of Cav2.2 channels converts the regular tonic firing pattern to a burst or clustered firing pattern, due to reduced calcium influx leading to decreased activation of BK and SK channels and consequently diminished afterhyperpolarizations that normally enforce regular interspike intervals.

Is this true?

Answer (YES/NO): YES